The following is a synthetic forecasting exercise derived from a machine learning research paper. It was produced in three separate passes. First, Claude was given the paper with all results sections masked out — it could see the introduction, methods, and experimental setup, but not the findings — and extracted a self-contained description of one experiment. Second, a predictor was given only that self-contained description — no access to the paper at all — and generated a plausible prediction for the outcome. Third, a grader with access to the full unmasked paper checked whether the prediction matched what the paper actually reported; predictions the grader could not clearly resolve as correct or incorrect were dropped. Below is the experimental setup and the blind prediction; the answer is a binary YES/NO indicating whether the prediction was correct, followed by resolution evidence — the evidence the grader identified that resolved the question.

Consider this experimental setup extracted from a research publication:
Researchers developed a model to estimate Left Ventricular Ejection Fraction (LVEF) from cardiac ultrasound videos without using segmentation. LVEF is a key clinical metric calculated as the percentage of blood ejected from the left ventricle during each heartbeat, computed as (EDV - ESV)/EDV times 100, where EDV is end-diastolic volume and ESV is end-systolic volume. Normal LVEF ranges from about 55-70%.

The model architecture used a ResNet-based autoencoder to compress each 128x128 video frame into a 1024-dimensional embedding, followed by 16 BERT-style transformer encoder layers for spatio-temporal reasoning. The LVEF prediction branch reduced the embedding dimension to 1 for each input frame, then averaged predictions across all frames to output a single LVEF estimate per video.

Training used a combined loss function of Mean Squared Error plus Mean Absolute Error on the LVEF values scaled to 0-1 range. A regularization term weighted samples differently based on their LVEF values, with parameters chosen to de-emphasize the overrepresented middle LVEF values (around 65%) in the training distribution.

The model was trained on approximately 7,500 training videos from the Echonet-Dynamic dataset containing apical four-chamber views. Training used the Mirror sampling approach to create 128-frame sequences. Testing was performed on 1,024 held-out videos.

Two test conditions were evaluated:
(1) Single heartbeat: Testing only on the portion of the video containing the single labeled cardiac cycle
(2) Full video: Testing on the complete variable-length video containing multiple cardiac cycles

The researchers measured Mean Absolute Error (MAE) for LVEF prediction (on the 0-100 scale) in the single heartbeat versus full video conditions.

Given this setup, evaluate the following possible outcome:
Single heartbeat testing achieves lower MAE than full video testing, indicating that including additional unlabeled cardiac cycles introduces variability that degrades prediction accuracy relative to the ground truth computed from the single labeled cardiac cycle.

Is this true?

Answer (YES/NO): YES